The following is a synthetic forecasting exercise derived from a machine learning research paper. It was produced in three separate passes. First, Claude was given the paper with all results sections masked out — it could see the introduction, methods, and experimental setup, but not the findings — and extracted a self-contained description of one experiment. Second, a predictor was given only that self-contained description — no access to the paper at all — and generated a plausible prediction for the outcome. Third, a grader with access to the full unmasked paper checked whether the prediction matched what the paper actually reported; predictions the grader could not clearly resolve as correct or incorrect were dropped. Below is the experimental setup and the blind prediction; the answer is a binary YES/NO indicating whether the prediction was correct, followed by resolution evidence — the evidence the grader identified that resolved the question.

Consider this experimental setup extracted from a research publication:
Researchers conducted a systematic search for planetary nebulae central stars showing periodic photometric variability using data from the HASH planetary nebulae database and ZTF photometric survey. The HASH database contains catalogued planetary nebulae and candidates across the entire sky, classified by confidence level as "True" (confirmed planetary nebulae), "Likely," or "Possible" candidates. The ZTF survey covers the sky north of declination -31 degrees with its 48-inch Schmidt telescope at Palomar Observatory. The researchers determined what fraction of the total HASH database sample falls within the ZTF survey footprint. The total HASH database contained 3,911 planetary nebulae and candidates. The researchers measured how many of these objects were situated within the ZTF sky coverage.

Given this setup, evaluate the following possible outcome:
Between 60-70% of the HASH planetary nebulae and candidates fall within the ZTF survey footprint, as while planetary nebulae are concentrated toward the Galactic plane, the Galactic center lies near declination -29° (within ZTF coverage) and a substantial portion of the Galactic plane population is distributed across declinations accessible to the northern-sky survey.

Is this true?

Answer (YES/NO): YES